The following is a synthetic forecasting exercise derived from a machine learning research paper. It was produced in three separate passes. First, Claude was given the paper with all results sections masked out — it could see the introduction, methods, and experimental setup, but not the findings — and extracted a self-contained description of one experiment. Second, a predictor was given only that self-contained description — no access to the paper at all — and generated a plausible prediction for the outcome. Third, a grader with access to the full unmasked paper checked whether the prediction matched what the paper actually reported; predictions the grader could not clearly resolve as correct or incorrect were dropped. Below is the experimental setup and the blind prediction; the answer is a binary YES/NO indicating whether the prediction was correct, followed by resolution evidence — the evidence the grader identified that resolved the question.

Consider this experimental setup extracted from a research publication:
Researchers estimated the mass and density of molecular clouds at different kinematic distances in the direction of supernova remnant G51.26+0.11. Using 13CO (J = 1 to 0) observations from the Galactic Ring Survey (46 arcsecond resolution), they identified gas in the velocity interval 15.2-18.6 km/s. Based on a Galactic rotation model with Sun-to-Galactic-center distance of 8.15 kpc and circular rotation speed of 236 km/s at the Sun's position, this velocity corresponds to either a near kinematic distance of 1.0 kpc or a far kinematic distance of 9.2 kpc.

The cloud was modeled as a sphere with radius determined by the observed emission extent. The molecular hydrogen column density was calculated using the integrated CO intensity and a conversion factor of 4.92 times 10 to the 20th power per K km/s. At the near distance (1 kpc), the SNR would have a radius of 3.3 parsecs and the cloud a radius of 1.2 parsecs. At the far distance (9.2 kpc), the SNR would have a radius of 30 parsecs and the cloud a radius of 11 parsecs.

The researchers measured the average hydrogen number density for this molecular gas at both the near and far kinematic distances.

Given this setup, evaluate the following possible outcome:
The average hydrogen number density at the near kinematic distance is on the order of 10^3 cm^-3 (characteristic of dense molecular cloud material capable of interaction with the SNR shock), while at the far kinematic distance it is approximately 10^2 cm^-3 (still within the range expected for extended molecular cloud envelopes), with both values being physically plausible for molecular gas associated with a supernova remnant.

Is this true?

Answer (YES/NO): NO